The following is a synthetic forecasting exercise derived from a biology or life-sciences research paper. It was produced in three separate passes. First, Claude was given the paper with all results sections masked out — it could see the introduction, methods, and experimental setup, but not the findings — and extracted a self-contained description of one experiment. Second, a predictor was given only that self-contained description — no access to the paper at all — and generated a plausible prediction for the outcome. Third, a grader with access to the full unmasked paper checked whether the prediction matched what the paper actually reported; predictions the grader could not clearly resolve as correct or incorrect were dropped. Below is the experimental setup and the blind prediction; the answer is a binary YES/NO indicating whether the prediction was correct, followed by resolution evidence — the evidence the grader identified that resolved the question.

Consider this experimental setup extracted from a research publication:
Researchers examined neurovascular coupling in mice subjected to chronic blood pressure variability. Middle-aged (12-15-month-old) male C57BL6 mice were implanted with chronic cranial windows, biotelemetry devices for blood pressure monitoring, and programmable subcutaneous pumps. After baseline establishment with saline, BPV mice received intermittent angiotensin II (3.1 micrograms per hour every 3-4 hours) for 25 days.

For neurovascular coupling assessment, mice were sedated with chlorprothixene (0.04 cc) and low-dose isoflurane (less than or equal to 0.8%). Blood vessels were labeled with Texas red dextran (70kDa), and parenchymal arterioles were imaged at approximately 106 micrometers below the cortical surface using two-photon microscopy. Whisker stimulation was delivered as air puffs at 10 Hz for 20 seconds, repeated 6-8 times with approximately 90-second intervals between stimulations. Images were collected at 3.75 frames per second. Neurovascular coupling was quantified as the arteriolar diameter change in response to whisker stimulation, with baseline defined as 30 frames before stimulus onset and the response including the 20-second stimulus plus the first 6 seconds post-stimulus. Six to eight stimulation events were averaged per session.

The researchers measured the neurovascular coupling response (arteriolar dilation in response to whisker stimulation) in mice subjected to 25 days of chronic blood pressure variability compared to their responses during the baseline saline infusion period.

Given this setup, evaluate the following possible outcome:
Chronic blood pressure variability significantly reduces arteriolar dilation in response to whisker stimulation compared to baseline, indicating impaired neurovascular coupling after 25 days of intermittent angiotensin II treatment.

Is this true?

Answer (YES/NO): NO